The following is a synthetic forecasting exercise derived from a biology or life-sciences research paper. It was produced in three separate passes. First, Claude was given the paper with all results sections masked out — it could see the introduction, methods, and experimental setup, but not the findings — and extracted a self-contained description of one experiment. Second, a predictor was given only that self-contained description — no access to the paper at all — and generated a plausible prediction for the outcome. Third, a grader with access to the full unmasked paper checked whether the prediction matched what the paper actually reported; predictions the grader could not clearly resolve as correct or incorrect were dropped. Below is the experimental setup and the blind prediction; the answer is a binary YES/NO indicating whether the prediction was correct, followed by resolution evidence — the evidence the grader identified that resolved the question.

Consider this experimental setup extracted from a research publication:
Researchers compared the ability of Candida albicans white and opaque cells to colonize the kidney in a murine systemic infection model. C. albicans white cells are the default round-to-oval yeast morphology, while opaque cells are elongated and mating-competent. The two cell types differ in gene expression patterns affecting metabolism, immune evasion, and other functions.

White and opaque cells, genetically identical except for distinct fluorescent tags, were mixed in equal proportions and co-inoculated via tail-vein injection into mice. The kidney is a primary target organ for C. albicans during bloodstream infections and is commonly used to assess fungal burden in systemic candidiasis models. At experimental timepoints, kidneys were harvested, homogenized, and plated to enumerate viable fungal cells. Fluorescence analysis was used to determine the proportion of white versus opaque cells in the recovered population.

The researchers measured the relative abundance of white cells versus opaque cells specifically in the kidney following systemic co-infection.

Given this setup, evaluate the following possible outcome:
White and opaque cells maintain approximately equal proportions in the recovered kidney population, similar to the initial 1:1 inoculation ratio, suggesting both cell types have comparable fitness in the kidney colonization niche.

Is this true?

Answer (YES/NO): NO